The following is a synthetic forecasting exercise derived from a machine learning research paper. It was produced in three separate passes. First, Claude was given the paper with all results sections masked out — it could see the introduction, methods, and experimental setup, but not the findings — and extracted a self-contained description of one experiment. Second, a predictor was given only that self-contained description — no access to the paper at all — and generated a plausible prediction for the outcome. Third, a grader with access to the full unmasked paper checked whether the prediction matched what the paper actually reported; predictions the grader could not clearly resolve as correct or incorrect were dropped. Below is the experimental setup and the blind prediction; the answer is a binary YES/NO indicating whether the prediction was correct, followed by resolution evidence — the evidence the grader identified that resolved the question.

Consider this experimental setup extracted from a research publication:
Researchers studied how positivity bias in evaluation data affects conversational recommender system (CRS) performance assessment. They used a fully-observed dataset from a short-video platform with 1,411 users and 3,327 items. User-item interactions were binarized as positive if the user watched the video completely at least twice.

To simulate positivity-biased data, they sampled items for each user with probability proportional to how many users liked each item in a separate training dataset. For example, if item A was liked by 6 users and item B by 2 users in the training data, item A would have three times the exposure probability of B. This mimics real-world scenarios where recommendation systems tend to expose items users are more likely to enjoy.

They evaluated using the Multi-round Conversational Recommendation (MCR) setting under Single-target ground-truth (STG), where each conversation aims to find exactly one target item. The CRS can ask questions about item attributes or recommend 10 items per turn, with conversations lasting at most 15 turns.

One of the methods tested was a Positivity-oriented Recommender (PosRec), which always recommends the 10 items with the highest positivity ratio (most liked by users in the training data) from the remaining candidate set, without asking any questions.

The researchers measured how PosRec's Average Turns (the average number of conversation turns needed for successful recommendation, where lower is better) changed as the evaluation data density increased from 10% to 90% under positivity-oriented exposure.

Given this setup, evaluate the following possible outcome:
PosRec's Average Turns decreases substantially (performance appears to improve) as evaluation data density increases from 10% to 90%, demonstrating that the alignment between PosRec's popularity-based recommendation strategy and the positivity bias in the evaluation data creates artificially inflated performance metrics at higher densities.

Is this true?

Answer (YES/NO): NO